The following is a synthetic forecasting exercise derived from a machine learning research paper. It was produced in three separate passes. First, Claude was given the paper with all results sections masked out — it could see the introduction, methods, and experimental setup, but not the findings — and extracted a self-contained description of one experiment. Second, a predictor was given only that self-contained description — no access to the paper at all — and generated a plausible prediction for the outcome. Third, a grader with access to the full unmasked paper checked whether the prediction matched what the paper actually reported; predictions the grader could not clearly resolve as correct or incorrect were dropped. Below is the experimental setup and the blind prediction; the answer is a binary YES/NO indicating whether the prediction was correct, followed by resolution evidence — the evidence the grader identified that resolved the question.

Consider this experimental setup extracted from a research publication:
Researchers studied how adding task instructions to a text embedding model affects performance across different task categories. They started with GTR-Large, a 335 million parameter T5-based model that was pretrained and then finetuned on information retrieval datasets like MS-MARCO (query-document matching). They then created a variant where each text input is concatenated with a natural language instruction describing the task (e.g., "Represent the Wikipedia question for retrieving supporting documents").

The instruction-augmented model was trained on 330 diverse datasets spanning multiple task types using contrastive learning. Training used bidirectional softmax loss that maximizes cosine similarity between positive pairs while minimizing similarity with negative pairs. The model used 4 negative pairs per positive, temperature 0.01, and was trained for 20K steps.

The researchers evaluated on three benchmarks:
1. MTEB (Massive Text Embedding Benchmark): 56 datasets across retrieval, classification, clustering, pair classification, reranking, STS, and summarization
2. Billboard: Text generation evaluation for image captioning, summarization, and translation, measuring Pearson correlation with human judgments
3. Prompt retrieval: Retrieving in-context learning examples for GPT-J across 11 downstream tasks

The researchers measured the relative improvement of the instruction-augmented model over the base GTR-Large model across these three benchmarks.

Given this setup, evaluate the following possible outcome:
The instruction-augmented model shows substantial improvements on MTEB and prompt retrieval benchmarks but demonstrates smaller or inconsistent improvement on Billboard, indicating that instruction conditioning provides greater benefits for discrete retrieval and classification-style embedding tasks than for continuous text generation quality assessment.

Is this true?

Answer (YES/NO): NO